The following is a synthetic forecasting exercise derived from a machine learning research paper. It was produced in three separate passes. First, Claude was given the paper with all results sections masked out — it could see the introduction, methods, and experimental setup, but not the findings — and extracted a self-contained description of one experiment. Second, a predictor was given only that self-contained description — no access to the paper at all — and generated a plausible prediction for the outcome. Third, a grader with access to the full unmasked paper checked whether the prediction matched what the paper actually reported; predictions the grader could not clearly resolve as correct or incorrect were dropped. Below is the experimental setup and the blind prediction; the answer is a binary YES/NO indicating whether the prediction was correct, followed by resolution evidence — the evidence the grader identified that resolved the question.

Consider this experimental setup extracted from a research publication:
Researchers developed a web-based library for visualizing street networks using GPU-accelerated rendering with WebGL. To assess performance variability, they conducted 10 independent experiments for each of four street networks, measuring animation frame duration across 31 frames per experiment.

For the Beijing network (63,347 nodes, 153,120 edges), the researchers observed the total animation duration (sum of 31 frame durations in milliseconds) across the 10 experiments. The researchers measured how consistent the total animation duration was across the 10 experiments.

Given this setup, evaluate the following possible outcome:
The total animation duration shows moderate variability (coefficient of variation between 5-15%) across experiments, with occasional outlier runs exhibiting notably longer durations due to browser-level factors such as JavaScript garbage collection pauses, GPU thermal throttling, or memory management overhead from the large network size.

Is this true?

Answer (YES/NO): NO